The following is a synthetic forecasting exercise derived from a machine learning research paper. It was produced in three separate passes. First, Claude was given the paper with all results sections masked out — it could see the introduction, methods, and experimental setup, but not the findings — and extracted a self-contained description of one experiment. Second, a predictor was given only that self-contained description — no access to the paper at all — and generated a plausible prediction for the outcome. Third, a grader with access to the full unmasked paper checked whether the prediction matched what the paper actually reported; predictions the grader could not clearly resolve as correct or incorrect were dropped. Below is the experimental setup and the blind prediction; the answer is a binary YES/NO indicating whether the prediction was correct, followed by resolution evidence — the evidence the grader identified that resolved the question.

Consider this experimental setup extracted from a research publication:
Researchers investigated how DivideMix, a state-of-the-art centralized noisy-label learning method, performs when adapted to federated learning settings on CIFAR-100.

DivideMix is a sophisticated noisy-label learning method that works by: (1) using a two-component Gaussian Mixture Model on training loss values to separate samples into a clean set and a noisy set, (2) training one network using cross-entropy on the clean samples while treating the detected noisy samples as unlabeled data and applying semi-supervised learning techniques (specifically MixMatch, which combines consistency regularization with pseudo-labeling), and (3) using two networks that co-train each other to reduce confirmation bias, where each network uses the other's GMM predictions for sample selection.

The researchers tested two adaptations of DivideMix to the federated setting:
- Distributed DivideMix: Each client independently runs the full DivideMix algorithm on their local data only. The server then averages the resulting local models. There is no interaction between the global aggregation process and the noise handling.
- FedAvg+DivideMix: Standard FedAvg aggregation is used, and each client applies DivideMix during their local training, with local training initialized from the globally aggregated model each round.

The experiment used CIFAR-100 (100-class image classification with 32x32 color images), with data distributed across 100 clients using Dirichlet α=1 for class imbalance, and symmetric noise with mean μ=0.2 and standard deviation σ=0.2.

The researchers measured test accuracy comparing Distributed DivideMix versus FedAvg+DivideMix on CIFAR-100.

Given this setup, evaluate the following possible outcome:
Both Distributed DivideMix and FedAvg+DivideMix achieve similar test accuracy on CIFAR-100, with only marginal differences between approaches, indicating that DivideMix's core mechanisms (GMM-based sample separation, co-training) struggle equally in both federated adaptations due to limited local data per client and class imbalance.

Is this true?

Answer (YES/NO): NO